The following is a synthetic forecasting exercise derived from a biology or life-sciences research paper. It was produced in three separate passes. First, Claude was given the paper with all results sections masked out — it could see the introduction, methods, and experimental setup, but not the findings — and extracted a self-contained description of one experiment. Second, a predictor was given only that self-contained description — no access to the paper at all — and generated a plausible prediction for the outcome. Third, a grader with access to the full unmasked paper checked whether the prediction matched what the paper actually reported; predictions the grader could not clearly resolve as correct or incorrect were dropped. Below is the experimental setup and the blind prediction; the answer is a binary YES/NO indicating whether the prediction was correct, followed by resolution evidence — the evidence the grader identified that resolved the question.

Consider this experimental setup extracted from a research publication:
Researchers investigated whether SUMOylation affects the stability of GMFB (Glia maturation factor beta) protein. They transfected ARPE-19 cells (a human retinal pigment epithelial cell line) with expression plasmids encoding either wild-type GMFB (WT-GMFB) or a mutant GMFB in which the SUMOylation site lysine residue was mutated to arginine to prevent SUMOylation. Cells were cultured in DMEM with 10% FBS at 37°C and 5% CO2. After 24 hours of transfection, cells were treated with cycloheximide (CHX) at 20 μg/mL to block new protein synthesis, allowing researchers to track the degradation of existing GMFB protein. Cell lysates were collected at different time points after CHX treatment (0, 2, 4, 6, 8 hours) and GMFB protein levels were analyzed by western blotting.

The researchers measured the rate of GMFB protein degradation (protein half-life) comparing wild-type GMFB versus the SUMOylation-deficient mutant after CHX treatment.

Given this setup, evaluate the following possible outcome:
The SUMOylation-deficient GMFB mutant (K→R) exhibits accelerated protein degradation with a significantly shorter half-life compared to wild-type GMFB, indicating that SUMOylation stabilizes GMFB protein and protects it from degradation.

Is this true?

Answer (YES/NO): YES